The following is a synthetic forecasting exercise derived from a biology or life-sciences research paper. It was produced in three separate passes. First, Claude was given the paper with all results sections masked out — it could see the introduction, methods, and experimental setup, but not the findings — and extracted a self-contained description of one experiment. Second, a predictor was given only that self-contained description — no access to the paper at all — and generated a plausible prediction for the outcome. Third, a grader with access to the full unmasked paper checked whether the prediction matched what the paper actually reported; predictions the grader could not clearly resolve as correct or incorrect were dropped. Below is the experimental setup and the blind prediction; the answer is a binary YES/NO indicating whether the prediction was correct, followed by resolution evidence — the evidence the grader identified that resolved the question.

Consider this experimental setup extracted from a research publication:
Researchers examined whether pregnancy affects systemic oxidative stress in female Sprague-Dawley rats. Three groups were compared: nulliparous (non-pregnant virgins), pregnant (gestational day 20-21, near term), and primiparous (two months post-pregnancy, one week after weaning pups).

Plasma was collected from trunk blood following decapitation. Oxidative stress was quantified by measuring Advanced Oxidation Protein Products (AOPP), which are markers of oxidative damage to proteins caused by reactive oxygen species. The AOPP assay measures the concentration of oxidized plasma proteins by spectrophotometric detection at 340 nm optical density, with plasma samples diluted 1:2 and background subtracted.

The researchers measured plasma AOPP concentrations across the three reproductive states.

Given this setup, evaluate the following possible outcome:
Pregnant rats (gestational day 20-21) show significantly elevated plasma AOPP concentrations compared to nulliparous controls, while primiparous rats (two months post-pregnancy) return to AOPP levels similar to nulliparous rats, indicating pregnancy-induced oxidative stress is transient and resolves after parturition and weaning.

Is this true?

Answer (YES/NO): YES